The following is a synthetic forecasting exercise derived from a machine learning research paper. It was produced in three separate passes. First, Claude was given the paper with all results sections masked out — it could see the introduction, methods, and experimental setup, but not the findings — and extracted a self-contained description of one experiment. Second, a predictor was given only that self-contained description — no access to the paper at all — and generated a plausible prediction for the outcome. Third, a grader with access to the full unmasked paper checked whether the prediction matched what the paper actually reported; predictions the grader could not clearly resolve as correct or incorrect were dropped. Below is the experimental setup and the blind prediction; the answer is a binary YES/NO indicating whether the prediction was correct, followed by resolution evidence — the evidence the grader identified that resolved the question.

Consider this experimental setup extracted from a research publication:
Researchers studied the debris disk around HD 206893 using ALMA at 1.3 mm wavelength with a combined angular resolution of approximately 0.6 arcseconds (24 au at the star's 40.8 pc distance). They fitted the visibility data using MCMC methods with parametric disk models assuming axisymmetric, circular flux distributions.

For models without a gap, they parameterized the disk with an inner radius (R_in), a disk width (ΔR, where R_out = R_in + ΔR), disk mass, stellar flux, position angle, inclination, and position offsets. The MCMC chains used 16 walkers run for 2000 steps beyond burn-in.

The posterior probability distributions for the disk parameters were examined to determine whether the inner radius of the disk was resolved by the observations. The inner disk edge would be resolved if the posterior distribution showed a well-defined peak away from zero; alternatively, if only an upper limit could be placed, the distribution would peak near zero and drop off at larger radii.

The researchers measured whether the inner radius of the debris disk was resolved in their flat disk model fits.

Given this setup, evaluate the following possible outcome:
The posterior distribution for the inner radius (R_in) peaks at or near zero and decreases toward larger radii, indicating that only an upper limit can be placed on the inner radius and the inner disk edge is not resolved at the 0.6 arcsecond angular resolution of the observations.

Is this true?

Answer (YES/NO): YES